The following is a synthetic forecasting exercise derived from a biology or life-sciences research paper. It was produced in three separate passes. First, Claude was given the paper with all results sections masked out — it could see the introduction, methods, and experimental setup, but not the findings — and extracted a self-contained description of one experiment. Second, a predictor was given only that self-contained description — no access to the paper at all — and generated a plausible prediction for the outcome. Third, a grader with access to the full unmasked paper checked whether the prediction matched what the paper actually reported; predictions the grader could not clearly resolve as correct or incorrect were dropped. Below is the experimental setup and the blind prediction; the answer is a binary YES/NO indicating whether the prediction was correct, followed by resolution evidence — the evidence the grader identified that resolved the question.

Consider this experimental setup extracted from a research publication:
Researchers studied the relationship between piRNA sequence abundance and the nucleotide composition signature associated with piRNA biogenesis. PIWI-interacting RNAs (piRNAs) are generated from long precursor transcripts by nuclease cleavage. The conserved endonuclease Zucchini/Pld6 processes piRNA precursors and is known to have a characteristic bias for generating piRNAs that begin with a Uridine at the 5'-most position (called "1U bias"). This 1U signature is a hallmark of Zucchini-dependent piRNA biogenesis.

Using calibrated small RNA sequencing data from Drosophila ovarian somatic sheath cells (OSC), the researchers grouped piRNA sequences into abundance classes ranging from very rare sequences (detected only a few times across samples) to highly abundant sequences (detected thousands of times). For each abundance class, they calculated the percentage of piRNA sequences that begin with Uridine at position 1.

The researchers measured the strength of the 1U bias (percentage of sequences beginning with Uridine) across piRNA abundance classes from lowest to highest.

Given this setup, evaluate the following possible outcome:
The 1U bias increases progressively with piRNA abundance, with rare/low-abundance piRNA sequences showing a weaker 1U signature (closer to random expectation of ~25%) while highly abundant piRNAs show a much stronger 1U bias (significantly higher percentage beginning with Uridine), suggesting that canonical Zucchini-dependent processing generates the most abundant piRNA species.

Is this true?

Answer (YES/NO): YES